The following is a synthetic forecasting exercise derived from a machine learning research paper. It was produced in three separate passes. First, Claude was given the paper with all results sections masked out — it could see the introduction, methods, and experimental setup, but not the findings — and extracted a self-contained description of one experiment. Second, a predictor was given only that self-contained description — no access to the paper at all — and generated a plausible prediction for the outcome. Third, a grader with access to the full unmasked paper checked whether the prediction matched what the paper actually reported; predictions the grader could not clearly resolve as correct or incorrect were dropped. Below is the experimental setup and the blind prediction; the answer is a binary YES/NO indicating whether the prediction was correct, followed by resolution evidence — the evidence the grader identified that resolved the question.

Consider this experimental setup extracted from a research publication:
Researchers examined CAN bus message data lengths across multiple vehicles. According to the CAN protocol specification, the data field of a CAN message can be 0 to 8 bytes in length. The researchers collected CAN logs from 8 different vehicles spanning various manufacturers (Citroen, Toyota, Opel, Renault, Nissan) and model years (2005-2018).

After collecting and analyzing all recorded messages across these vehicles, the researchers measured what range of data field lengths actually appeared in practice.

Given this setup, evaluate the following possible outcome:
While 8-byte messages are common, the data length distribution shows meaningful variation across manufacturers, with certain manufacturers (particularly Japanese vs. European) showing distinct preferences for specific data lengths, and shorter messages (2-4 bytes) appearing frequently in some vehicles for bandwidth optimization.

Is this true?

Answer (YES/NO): NO